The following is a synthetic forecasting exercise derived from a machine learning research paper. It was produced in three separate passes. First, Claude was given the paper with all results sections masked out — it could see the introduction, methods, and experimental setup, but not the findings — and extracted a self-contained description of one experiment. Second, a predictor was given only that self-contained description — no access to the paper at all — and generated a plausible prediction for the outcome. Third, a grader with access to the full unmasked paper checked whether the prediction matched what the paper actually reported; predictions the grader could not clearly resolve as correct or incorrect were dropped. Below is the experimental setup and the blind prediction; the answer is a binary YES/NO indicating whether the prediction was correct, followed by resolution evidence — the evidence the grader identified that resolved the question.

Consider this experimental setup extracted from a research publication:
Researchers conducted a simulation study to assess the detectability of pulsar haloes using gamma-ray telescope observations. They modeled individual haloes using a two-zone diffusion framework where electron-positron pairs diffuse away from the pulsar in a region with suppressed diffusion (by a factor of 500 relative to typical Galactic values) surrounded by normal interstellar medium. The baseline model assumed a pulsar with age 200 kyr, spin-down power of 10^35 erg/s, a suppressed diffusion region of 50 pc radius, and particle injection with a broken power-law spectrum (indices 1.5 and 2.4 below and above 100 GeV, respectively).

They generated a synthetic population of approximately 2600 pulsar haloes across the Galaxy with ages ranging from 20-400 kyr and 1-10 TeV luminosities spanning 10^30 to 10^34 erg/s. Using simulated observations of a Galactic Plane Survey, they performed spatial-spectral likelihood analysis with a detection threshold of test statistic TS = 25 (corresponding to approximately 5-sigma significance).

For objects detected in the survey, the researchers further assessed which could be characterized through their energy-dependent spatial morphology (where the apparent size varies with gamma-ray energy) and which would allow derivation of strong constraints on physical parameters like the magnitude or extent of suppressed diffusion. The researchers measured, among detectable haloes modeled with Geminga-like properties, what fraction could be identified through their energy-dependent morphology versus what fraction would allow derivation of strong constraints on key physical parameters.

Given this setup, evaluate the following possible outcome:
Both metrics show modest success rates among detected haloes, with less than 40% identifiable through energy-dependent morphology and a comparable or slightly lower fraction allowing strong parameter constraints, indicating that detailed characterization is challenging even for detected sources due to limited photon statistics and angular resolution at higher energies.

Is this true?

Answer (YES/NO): NO